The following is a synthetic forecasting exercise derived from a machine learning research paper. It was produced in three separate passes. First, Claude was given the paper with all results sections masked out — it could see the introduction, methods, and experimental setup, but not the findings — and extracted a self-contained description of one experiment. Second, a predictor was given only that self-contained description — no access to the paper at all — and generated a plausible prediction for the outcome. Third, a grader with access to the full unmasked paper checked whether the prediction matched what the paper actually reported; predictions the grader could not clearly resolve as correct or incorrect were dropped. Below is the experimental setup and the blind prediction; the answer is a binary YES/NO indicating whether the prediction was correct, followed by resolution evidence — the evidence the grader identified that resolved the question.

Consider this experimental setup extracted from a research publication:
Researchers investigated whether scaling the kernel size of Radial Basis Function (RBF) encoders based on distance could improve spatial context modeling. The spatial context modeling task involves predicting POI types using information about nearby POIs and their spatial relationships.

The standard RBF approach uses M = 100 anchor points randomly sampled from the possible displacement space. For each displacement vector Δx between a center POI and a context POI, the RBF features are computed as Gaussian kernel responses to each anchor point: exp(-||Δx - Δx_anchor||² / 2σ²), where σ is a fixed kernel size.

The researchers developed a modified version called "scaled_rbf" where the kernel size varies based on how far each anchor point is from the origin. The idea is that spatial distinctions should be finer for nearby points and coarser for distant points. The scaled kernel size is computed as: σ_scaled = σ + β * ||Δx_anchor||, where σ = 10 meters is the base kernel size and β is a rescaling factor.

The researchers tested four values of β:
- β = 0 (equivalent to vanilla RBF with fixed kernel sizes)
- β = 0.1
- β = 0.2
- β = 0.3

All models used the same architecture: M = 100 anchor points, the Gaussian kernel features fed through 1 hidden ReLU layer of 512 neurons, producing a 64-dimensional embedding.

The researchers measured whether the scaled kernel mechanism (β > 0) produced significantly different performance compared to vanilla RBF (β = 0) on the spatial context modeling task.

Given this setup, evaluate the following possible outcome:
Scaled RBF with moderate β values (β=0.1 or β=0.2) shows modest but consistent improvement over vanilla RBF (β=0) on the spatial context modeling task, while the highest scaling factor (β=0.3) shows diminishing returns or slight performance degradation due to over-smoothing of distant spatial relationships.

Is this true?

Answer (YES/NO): NO